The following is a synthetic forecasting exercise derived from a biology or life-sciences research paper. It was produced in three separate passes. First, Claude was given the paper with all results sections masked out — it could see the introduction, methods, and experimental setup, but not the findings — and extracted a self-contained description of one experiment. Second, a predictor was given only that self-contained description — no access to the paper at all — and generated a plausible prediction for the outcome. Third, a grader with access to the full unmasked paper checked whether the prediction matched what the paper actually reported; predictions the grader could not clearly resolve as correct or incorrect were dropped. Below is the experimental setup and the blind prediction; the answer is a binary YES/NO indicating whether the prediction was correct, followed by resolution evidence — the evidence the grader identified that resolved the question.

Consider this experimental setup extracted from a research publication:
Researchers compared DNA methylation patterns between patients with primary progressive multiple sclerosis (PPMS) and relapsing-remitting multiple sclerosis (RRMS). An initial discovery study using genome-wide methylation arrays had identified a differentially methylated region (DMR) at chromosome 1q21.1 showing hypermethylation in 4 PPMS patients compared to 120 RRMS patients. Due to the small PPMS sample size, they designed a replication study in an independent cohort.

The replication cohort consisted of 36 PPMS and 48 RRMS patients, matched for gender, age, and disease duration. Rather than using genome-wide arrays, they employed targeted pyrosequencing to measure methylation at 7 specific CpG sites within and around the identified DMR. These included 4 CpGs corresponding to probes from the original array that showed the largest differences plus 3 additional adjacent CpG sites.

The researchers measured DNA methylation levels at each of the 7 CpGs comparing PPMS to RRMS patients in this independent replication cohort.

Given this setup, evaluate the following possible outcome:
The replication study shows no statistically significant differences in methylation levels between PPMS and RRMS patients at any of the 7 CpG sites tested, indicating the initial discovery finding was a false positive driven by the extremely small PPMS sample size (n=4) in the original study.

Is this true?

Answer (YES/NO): NO